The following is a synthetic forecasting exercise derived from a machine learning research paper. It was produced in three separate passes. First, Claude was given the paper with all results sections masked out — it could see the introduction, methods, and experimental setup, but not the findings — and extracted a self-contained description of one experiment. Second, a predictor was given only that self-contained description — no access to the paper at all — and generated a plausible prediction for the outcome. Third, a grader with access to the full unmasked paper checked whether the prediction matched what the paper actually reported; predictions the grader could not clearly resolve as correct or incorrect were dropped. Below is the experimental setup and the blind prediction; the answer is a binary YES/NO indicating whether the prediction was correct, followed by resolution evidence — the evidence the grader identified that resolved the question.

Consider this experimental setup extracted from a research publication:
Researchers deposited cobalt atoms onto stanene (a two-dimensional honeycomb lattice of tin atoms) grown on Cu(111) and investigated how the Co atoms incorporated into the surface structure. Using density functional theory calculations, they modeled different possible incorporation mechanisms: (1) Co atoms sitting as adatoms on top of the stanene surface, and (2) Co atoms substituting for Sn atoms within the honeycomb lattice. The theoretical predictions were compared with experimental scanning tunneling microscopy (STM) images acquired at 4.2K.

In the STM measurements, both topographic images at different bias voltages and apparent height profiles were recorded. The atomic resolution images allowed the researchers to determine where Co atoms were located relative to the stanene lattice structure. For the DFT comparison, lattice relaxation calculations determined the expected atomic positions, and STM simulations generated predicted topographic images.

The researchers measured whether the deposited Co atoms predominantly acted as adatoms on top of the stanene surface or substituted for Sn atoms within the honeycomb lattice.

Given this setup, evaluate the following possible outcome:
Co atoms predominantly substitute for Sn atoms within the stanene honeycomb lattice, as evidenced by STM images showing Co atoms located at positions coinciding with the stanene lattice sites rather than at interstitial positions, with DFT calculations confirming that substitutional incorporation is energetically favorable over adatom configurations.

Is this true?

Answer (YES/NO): YES